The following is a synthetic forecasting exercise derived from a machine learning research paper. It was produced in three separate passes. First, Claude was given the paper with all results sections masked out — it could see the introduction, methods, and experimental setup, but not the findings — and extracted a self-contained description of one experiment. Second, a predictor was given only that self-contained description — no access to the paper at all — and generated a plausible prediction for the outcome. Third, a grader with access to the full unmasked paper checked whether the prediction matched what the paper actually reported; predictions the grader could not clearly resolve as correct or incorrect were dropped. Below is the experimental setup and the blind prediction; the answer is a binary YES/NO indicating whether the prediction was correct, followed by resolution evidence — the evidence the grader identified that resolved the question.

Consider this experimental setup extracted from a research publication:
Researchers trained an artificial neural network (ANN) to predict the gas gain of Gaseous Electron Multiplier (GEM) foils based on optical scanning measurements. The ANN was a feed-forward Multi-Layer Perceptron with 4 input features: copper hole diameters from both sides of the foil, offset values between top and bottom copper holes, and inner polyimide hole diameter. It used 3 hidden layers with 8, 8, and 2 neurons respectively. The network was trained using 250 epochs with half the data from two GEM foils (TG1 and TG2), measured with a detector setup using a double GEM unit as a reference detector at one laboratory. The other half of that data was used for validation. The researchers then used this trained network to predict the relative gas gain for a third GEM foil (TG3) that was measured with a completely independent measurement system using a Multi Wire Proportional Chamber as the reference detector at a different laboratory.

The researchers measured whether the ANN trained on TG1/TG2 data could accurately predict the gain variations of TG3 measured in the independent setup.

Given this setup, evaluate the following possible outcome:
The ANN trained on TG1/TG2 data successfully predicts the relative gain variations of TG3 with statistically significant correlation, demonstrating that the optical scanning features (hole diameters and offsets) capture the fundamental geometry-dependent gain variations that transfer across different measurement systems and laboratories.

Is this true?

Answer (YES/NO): YES